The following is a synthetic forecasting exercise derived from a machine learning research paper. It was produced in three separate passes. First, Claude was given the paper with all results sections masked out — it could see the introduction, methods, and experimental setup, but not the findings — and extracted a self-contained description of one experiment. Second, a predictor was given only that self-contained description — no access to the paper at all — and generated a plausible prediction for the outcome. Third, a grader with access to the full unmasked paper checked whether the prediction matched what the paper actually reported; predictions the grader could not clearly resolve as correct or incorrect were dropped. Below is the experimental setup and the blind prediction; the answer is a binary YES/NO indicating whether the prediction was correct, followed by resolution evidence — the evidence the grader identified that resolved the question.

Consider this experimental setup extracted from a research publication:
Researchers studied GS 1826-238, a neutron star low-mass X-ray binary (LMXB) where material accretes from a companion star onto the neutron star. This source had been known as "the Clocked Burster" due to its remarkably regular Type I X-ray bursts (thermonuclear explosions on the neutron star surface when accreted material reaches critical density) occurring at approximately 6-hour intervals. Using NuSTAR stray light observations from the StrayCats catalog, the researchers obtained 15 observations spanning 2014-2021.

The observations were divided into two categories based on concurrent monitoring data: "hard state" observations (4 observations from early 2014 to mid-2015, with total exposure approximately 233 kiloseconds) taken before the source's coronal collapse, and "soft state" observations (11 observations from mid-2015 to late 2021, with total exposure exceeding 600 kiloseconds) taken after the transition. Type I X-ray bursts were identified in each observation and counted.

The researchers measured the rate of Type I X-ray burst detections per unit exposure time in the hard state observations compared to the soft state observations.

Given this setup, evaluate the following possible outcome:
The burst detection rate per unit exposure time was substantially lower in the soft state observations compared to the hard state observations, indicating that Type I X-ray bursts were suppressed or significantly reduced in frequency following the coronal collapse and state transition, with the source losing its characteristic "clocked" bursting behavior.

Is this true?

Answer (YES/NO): YES